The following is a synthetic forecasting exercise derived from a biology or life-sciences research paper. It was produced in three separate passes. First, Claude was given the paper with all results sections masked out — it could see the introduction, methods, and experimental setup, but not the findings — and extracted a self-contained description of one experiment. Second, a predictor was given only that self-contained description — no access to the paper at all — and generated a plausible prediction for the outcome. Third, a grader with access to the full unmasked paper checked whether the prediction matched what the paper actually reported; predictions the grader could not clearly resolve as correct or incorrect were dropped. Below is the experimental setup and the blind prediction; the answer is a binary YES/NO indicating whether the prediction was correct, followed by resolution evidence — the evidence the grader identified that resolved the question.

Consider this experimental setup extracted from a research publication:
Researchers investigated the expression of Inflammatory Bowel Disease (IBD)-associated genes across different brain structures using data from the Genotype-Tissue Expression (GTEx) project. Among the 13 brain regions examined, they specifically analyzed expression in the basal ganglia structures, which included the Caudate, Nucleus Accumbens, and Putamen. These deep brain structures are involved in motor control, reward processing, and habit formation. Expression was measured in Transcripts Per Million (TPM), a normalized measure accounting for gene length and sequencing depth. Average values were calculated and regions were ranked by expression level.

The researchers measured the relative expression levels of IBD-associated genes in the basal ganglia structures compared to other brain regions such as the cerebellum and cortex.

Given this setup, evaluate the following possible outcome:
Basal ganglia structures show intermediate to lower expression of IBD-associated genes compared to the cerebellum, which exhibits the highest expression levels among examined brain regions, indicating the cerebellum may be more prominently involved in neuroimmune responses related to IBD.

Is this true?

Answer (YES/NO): YES